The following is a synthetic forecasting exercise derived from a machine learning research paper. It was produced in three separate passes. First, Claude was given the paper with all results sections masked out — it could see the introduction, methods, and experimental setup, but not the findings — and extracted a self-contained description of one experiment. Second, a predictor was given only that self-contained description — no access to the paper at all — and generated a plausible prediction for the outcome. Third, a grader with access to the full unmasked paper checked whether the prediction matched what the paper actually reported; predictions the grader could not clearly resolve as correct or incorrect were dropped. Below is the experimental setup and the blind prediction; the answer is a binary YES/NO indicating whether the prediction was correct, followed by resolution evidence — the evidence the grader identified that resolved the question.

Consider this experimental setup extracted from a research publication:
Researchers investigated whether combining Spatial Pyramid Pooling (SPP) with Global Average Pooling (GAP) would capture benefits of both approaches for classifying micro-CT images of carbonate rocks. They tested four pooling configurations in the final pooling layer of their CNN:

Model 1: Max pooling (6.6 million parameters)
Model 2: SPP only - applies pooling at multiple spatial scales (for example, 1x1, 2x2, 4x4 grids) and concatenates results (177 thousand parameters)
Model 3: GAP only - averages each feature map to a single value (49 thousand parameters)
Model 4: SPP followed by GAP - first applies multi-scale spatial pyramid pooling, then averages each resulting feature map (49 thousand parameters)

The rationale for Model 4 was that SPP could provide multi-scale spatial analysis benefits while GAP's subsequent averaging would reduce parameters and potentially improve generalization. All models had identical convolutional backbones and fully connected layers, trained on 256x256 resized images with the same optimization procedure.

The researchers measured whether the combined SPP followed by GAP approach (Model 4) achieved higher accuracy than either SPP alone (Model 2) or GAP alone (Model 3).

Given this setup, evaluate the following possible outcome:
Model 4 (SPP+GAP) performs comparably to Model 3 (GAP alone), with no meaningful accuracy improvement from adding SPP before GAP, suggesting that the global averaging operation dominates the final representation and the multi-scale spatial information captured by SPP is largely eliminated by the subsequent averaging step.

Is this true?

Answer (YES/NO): NO